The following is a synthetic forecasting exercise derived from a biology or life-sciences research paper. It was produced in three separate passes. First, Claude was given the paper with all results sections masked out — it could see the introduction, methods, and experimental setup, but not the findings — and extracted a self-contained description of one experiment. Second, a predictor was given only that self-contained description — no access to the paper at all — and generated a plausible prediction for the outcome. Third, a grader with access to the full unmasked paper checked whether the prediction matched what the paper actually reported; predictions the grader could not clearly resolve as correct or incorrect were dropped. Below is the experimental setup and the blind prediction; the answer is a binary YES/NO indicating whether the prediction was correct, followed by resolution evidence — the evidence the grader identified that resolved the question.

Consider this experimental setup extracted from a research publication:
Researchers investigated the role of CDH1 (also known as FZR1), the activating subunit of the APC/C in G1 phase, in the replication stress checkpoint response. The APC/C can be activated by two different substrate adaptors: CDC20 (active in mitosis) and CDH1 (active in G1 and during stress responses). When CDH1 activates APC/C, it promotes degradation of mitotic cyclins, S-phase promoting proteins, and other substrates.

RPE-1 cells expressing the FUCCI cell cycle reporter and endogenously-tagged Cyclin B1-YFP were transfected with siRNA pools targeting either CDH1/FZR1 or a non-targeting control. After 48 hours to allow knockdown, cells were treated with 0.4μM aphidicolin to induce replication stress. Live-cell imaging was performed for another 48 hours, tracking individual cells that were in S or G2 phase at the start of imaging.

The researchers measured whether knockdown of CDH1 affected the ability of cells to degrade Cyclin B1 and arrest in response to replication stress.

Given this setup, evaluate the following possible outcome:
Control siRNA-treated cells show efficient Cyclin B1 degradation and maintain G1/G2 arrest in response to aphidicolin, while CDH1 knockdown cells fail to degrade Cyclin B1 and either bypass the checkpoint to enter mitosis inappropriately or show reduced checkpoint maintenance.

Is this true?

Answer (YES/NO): YES